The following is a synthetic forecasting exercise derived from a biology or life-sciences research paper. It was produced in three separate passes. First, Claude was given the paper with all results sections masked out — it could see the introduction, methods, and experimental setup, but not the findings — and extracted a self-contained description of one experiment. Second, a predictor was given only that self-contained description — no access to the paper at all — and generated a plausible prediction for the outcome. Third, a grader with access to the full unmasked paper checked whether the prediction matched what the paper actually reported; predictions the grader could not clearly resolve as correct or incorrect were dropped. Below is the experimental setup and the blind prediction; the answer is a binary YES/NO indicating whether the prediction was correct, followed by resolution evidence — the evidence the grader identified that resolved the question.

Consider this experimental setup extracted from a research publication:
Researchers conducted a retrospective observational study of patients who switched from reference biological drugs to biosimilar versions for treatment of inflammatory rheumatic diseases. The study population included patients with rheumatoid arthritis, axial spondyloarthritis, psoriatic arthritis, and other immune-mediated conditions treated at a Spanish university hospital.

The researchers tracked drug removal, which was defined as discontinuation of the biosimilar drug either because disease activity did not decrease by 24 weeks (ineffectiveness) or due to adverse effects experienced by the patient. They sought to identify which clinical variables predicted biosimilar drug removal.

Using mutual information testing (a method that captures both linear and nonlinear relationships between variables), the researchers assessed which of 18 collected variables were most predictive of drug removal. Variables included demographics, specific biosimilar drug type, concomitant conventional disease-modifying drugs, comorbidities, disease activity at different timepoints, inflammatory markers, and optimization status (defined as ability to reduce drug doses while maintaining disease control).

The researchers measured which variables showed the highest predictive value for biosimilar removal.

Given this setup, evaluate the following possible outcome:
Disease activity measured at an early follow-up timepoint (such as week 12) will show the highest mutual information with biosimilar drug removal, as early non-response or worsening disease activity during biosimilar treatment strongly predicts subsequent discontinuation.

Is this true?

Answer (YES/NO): NO